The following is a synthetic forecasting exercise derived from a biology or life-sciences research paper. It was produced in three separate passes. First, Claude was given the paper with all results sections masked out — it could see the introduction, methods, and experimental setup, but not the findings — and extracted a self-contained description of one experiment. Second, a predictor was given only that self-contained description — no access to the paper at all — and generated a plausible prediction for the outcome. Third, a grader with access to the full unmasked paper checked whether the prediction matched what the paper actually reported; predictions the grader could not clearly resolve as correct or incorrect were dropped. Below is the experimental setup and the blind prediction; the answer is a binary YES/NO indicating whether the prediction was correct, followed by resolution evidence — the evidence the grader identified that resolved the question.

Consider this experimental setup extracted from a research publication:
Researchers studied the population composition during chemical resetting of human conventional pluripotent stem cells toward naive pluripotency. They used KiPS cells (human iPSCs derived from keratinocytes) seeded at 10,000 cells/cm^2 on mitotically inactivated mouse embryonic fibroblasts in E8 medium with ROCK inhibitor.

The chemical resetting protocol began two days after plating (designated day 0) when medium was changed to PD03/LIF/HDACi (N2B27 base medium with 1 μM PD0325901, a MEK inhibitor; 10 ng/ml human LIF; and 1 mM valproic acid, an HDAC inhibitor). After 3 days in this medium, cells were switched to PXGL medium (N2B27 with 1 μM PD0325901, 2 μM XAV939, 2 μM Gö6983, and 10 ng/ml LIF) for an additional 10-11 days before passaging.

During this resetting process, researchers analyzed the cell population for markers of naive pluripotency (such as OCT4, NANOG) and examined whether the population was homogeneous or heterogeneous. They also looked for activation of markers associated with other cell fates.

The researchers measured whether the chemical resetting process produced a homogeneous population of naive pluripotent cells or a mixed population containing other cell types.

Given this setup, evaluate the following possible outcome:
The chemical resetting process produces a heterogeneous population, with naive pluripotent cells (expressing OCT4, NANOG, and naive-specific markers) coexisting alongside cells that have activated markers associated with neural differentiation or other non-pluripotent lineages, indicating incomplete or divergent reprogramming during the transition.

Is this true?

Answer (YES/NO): NO